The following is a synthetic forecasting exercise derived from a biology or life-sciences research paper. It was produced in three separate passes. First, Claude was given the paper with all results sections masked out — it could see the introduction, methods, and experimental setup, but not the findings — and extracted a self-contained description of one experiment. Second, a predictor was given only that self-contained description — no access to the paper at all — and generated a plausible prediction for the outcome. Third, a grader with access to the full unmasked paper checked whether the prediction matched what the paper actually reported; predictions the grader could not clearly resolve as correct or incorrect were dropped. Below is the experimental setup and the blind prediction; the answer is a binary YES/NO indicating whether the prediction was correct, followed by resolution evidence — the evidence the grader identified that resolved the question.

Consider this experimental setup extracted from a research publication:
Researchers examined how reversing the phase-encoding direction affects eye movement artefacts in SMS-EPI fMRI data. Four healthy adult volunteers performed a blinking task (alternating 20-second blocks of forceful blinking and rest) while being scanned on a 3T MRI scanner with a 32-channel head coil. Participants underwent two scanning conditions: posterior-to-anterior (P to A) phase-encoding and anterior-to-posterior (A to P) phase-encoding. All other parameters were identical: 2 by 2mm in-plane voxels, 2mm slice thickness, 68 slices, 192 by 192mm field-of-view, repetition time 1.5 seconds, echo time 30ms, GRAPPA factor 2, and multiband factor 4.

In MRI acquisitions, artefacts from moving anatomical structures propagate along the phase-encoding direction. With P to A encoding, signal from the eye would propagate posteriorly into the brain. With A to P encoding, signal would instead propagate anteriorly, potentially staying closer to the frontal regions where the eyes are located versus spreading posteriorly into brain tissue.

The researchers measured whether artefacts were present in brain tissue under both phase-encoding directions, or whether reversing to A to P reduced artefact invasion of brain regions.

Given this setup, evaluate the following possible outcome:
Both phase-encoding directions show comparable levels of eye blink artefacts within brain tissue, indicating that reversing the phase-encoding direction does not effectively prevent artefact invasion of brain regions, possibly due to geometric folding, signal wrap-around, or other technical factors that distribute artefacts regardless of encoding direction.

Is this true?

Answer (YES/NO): NO